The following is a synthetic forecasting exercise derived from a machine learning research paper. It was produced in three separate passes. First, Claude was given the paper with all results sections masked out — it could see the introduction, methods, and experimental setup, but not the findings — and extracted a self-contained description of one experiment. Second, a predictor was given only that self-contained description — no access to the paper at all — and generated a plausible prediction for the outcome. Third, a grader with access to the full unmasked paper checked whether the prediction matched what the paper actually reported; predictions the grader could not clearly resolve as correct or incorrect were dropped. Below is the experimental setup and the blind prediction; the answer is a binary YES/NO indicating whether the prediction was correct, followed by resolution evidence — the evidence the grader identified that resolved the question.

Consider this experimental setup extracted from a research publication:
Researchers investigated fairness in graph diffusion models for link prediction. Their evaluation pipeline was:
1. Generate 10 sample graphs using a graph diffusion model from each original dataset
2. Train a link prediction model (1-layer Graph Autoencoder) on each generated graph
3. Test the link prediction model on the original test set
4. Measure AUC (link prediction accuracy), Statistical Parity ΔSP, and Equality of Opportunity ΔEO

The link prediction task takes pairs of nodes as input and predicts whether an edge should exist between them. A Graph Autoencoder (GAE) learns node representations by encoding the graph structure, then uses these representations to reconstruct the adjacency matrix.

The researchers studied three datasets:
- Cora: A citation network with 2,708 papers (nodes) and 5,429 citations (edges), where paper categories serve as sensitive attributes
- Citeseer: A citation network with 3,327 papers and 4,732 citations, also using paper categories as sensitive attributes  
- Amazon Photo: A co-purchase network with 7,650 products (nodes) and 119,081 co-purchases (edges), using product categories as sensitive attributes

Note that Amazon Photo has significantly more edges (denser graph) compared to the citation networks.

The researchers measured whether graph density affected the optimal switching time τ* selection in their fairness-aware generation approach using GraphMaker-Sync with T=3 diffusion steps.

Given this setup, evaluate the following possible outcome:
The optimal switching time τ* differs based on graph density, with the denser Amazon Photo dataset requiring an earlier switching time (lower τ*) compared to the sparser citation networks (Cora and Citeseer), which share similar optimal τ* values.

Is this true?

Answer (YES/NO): NO